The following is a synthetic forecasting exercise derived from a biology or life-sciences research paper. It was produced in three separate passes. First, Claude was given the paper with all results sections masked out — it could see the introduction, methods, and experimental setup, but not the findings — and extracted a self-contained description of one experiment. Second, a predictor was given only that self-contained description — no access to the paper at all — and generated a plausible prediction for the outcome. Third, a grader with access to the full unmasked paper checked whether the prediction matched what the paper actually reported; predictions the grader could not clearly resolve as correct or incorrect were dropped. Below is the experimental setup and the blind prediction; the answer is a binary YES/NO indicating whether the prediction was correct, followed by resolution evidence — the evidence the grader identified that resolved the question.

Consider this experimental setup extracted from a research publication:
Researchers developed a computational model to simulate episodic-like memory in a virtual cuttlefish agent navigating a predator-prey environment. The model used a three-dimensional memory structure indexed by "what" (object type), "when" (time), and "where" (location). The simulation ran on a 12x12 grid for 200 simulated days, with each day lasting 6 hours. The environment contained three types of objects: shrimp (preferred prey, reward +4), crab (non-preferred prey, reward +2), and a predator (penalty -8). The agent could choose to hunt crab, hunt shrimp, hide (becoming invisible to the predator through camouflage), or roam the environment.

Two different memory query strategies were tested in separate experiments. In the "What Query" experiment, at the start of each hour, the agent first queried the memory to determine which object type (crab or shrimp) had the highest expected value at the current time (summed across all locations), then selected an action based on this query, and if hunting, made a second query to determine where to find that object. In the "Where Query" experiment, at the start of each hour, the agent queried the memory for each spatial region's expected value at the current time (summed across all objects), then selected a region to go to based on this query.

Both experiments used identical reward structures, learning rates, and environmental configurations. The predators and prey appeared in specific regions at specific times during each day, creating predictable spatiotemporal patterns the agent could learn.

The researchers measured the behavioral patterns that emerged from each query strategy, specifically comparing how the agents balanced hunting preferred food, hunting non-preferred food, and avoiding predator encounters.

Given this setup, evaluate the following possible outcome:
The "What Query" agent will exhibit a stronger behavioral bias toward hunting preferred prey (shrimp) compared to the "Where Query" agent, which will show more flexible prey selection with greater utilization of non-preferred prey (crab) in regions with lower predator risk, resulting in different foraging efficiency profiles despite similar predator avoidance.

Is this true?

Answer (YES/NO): NO